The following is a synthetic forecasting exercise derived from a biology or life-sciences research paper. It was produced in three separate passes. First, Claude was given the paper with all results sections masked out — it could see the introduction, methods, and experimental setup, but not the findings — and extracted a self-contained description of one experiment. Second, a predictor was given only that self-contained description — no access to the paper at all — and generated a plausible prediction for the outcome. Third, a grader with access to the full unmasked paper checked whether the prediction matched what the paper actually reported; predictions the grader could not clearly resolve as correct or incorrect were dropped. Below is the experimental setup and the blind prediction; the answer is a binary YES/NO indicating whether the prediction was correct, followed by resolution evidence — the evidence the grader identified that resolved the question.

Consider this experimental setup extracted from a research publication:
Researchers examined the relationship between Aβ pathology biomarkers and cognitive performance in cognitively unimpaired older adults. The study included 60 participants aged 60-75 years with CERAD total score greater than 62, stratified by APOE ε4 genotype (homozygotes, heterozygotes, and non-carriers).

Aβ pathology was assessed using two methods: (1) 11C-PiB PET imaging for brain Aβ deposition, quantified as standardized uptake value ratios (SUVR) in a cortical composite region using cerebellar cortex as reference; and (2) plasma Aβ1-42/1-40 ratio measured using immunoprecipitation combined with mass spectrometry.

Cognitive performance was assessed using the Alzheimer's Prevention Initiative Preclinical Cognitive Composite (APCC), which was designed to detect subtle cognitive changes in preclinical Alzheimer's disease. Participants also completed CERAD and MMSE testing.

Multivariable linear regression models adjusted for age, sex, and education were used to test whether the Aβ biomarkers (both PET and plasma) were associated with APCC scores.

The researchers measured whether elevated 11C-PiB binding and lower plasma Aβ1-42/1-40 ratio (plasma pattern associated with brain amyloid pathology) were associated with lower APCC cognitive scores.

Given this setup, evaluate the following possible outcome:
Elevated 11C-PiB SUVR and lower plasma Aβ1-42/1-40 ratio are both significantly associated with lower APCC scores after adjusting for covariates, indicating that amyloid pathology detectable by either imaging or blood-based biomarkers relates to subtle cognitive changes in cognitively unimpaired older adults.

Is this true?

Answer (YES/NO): NO